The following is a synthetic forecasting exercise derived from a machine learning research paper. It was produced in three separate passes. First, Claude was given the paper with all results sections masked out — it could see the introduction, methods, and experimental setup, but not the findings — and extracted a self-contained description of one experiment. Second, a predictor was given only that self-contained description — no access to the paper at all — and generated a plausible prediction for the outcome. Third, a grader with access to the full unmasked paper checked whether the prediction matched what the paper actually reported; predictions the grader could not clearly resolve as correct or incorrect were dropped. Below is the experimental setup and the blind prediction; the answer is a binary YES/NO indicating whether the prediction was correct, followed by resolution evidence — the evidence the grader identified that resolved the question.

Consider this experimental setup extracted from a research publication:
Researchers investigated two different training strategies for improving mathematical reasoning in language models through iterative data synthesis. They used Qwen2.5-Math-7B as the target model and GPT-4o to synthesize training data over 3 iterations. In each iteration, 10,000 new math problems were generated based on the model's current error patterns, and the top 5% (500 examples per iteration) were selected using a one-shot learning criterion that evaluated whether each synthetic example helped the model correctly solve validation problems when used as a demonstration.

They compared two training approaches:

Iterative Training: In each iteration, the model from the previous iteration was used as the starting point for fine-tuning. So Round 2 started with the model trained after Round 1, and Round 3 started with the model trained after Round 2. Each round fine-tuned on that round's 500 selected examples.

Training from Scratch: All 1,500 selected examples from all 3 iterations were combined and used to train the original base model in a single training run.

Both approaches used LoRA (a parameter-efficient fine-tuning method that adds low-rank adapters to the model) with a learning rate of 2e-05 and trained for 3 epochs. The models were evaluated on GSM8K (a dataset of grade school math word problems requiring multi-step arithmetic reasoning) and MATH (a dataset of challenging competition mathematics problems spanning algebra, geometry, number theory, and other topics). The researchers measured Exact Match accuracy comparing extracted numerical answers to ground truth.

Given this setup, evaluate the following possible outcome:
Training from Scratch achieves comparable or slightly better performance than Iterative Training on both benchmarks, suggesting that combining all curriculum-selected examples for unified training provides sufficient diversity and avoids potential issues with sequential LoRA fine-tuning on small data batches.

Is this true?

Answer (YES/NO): YES